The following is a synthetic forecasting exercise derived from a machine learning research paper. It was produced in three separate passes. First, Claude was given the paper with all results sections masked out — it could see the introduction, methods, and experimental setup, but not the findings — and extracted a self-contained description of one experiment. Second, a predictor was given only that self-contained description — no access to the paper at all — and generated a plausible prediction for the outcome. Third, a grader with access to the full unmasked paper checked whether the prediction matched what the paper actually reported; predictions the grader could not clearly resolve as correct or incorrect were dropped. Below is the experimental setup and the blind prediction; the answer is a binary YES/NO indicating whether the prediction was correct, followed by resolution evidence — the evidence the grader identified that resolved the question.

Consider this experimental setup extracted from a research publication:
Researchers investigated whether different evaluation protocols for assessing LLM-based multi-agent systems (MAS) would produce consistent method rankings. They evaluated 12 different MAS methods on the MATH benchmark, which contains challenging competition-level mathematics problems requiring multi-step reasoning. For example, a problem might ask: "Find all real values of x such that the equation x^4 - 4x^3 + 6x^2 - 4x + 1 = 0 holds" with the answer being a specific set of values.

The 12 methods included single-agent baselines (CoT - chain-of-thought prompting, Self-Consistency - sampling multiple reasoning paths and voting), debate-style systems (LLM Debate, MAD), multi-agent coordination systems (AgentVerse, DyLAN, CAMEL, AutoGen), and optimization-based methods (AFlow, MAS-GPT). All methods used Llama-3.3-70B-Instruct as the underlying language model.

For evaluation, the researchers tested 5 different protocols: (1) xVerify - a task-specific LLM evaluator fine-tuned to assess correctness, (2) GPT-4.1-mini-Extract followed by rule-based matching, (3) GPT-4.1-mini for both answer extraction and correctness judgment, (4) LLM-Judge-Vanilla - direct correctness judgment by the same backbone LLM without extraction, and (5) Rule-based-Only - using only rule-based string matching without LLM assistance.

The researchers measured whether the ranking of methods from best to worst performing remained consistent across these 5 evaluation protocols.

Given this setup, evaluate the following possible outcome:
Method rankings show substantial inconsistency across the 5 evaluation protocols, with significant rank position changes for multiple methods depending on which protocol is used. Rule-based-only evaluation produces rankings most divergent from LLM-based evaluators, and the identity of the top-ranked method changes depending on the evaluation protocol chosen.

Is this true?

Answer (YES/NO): YES